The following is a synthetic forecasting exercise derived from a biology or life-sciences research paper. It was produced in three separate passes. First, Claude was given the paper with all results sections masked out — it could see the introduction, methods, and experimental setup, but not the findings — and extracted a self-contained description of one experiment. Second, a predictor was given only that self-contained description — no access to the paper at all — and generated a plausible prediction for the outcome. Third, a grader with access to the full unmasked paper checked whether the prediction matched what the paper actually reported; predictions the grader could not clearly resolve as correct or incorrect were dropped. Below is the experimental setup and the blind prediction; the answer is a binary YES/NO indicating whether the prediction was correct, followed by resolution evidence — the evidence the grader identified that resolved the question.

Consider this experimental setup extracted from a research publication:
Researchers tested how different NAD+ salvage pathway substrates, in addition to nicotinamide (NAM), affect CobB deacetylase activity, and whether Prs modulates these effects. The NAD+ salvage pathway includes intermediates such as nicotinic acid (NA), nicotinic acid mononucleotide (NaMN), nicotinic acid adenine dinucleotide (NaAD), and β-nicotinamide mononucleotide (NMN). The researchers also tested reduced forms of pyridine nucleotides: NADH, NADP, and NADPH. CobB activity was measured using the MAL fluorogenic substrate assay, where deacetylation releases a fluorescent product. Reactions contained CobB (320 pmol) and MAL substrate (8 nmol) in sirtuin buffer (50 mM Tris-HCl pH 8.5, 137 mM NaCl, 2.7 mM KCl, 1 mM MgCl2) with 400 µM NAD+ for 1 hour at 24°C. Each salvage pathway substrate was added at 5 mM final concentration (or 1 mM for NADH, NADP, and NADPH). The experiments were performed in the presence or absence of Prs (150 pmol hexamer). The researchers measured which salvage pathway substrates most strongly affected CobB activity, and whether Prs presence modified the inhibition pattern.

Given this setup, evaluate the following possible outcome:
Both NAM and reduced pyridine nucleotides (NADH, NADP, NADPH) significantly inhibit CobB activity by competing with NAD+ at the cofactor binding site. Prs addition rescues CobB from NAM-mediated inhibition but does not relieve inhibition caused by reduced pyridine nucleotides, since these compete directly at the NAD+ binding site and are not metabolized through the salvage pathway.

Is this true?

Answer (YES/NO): NO